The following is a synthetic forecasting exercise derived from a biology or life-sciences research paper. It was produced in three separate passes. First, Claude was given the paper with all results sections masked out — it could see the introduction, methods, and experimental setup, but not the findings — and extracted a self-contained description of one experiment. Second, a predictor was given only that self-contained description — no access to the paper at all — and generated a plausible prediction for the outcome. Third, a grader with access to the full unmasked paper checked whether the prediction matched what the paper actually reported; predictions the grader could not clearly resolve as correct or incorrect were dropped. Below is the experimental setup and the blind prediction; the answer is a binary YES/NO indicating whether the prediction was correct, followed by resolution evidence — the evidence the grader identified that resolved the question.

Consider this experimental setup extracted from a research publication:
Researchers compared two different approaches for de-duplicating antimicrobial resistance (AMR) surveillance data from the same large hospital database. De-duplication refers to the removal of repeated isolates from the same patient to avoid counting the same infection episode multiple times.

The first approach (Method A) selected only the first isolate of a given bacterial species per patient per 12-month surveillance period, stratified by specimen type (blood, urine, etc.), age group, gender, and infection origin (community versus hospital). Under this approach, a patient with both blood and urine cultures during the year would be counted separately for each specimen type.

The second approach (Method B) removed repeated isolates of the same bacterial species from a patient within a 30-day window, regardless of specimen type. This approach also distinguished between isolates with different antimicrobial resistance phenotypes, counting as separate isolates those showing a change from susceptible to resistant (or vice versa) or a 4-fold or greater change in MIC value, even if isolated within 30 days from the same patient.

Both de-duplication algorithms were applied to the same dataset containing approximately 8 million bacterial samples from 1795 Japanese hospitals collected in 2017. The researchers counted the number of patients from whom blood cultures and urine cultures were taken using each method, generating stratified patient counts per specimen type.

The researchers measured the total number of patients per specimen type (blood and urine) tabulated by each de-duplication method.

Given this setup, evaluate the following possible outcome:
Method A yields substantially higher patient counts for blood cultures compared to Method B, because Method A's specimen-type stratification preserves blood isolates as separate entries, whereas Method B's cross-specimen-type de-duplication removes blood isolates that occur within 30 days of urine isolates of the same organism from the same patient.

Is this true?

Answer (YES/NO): YES